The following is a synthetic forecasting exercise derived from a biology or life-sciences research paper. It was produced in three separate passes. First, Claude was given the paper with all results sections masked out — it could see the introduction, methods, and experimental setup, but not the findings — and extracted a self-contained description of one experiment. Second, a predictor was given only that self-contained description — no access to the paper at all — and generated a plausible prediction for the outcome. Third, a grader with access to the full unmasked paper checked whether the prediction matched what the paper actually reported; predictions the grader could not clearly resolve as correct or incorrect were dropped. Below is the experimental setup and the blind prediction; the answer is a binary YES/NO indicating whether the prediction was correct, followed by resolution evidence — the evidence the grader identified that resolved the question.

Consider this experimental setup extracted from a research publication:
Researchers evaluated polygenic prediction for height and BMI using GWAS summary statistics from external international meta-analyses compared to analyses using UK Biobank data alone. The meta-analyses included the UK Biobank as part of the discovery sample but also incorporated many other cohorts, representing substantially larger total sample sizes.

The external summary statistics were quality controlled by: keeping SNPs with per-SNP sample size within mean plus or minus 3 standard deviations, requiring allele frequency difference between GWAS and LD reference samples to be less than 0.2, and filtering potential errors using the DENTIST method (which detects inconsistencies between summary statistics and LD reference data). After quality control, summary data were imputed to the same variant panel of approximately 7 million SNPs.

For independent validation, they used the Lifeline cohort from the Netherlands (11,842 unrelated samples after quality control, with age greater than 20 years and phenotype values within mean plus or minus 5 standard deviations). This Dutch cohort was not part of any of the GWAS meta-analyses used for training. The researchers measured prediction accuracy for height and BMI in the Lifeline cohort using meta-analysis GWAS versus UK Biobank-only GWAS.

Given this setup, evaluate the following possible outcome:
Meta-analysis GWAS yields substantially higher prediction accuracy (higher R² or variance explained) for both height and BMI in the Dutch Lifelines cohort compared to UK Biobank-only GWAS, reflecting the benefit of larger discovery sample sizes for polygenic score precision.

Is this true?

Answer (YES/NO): YES